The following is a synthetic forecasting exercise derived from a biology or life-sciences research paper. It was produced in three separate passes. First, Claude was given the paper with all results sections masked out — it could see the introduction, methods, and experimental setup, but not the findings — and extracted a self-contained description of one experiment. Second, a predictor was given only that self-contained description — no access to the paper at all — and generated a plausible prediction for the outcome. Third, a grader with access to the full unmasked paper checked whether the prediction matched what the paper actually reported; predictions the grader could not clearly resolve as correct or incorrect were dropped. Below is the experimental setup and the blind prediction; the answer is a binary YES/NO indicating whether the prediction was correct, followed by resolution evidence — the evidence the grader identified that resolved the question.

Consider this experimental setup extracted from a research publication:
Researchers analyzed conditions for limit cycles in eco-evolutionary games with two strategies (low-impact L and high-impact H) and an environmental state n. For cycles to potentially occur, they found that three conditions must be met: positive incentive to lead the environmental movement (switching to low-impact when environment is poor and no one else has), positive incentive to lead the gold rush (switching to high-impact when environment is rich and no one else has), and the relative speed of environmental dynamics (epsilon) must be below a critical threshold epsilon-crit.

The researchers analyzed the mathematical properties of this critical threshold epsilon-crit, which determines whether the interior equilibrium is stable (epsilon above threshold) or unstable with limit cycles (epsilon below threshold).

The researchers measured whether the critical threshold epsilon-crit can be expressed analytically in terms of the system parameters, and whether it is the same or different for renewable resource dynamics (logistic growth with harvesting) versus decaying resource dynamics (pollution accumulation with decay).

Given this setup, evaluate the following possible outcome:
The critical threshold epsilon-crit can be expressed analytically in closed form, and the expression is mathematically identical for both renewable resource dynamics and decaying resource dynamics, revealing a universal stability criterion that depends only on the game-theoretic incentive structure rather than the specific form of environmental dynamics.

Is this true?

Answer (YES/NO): NO